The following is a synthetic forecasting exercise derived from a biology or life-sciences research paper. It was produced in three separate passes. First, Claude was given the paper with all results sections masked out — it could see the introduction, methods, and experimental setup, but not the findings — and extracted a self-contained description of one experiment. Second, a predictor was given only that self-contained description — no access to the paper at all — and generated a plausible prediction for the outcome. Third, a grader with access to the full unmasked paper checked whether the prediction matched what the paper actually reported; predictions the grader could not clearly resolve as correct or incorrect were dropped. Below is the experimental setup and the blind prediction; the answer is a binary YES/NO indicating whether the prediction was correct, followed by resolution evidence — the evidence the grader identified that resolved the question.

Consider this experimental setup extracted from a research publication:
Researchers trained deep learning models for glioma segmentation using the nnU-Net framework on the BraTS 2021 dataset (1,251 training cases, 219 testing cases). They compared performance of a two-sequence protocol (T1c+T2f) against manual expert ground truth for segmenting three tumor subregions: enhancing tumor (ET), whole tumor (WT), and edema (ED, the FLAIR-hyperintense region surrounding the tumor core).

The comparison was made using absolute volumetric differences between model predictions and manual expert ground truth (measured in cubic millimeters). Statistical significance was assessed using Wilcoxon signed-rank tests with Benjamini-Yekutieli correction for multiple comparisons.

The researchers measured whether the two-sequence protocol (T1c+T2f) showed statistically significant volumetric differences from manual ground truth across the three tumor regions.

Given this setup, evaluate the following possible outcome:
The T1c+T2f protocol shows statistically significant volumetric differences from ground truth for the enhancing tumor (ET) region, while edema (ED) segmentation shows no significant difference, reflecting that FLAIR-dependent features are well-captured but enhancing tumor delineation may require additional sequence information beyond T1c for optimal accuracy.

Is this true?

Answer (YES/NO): NO